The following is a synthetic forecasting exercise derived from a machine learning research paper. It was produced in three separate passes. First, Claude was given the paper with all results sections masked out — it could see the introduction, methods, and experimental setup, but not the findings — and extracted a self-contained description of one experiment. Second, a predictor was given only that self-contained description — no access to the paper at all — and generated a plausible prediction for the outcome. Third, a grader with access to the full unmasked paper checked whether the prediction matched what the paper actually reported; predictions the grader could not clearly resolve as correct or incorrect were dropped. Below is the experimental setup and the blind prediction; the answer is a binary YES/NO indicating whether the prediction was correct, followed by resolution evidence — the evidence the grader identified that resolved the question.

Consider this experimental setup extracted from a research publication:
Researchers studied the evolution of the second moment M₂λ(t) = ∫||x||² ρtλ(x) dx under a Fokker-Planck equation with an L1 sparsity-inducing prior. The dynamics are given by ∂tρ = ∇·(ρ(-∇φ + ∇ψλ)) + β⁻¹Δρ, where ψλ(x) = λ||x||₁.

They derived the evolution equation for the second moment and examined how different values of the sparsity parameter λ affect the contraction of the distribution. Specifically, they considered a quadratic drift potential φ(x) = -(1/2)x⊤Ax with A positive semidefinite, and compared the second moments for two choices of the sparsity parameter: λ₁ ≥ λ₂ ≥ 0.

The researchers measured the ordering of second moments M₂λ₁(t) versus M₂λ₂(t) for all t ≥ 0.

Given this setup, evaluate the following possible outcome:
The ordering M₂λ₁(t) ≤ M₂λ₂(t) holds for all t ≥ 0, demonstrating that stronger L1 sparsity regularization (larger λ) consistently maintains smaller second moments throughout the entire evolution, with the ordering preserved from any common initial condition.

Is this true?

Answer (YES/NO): YES